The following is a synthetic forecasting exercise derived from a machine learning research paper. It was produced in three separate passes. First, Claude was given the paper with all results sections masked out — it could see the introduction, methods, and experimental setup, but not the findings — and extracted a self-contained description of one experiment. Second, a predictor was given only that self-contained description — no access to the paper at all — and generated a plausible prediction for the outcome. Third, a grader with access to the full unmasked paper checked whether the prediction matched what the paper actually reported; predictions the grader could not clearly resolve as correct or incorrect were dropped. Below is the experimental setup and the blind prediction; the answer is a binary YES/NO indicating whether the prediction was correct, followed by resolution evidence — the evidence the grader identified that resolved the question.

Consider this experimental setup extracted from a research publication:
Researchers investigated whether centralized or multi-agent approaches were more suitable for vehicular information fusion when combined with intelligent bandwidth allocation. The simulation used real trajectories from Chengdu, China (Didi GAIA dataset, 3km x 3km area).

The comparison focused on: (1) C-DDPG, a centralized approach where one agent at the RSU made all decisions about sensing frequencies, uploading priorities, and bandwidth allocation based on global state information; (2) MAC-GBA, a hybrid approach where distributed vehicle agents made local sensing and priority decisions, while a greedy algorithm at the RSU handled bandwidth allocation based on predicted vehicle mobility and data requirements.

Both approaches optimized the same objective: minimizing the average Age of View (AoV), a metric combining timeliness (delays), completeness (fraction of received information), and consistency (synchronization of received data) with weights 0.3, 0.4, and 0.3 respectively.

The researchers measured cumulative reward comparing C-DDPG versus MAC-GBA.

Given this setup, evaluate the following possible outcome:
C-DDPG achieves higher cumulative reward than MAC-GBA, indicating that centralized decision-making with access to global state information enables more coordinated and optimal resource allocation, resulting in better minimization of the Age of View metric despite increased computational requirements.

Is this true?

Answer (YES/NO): NO